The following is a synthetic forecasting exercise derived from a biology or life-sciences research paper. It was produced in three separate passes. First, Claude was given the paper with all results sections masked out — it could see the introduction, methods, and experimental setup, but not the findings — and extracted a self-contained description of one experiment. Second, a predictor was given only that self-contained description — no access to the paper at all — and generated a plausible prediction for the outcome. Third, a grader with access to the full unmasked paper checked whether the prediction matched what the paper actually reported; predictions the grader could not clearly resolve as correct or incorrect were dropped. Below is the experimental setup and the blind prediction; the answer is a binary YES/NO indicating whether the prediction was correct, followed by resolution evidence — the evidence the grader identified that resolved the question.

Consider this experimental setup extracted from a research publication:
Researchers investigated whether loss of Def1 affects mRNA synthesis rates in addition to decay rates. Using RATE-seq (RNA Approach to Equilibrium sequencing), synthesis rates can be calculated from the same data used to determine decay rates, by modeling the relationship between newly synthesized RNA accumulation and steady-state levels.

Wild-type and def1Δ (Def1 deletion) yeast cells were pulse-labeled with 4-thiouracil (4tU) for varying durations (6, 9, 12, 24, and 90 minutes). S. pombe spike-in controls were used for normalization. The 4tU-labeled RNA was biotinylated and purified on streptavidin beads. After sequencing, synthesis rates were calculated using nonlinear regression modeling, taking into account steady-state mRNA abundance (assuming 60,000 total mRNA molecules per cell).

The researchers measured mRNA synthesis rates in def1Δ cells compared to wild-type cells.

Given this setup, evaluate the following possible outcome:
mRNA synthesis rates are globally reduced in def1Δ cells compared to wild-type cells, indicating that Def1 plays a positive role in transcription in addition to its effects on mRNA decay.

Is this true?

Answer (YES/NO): YES